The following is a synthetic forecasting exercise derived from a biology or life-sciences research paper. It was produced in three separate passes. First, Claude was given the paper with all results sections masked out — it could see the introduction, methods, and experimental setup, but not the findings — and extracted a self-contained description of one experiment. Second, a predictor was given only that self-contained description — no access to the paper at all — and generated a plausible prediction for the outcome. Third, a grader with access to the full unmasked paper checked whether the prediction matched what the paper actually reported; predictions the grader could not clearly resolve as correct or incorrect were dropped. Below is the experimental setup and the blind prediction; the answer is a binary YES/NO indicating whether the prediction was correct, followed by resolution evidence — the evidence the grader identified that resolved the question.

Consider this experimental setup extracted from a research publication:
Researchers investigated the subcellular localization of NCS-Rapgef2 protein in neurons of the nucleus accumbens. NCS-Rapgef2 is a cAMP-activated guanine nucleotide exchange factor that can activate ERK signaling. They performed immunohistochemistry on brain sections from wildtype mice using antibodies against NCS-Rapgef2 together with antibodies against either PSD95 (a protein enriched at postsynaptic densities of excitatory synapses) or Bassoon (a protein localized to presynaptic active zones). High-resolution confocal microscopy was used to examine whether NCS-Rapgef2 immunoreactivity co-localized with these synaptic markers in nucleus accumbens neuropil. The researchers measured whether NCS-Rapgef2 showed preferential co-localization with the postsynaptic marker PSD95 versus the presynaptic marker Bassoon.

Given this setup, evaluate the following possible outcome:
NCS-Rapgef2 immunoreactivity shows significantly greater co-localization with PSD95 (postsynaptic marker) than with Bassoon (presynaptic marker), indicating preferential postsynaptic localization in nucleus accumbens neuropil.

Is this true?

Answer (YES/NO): YES